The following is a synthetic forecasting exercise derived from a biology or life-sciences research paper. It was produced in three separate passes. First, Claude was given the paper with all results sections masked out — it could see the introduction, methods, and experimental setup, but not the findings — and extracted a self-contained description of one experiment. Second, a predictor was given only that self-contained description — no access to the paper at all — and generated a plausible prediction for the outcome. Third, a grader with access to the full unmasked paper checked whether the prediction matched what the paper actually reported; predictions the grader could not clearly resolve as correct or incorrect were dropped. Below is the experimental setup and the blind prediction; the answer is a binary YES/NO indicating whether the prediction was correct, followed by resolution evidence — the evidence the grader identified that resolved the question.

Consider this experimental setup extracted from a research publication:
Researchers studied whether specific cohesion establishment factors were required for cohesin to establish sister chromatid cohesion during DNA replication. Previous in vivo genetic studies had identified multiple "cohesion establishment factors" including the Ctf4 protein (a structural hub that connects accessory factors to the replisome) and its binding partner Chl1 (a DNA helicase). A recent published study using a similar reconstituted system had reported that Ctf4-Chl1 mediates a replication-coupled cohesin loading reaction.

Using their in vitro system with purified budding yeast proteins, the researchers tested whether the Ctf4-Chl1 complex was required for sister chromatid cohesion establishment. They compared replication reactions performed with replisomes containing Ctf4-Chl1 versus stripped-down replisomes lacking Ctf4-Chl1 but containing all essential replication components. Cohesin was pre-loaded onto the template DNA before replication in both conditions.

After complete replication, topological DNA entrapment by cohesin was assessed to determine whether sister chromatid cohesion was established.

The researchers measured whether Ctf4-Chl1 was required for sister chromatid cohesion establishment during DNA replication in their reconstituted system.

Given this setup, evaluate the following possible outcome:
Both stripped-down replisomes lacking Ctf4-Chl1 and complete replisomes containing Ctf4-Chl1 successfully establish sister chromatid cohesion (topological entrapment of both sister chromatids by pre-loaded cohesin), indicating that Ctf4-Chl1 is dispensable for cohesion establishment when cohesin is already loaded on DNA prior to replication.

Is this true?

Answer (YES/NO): YES